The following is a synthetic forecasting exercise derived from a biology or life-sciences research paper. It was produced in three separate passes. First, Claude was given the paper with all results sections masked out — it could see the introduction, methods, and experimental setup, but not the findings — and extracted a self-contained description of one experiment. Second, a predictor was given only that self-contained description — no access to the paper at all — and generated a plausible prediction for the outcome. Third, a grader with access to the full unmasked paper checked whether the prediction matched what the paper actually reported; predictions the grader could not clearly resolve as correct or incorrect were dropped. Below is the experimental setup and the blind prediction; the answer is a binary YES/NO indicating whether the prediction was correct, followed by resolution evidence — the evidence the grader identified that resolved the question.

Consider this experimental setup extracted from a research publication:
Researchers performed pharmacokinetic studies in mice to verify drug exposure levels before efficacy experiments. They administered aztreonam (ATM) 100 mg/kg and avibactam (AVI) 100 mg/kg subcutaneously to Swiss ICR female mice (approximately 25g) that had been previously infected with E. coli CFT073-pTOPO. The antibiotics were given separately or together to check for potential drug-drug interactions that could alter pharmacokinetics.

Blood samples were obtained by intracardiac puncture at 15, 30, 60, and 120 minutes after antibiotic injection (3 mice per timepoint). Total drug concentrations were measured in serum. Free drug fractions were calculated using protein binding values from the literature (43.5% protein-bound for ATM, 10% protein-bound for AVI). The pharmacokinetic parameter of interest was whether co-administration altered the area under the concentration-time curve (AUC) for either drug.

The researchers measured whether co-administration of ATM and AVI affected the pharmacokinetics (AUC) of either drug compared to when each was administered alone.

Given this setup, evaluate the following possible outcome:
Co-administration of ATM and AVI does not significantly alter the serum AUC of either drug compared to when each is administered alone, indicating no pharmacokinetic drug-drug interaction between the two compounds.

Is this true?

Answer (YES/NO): YES